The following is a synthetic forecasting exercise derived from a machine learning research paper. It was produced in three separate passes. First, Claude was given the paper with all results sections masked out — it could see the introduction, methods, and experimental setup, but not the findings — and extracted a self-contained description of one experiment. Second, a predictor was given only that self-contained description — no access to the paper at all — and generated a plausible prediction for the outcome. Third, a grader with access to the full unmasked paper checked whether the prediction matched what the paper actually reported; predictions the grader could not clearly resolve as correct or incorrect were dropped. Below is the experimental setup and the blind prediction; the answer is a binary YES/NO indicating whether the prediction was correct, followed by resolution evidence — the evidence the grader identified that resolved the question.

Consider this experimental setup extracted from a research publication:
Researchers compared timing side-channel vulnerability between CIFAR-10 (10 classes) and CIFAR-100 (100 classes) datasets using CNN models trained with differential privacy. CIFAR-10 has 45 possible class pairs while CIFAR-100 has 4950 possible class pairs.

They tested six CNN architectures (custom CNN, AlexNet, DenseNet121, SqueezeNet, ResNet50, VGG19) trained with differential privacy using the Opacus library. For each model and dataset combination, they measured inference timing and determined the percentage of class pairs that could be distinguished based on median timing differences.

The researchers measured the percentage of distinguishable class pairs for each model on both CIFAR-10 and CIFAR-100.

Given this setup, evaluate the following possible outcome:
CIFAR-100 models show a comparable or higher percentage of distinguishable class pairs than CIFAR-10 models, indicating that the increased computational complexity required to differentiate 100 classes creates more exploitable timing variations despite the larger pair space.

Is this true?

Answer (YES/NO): NO